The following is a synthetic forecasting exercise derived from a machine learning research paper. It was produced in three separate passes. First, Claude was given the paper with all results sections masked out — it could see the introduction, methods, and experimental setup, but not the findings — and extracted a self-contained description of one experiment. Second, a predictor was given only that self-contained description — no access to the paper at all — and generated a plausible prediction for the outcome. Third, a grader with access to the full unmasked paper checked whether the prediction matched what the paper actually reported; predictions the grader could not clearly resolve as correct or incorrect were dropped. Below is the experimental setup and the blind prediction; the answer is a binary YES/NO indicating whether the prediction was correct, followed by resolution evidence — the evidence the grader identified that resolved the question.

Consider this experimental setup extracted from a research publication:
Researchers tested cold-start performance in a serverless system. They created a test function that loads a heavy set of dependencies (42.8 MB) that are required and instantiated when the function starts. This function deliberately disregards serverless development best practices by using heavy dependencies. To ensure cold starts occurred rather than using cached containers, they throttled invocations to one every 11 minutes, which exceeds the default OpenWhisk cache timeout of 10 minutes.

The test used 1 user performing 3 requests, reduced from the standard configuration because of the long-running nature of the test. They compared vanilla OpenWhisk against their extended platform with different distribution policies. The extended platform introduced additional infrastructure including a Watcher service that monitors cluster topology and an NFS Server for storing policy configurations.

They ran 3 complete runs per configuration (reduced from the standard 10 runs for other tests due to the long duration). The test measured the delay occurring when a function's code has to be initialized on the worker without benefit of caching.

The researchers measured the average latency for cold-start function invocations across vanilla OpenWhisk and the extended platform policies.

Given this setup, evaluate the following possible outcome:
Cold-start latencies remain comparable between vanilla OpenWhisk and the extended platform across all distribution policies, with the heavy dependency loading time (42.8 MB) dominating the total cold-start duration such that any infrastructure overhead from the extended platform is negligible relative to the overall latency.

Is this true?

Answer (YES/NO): YES